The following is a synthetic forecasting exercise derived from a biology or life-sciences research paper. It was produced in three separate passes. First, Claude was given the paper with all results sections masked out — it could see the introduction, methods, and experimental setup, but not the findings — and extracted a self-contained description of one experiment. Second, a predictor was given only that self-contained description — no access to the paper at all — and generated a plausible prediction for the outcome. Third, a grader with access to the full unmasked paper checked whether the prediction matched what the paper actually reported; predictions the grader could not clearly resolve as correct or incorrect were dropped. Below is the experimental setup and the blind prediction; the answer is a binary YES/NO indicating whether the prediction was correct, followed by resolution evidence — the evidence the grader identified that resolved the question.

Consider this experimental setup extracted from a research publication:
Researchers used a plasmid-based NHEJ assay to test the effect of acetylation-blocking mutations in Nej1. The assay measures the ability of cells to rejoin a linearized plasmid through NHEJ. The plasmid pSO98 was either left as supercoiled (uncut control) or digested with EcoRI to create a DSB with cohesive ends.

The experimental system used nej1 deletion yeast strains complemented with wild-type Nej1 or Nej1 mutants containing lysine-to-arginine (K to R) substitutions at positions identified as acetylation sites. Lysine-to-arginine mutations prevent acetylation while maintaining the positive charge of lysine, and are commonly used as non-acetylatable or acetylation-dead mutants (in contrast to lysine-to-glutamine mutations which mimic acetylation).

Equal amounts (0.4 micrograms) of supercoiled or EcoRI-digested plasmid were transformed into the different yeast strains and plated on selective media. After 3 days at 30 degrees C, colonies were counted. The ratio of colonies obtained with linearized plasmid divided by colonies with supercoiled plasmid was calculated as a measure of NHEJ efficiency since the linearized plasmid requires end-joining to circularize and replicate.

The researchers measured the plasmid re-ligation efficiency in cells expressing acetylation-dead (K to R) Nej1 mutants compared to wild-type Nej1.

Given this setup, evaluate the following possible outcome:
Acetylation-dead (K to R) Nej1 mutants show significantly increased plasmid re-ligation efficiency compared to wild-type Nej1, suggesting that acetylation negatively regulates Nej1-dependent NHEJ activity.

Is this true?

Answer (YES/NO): NO